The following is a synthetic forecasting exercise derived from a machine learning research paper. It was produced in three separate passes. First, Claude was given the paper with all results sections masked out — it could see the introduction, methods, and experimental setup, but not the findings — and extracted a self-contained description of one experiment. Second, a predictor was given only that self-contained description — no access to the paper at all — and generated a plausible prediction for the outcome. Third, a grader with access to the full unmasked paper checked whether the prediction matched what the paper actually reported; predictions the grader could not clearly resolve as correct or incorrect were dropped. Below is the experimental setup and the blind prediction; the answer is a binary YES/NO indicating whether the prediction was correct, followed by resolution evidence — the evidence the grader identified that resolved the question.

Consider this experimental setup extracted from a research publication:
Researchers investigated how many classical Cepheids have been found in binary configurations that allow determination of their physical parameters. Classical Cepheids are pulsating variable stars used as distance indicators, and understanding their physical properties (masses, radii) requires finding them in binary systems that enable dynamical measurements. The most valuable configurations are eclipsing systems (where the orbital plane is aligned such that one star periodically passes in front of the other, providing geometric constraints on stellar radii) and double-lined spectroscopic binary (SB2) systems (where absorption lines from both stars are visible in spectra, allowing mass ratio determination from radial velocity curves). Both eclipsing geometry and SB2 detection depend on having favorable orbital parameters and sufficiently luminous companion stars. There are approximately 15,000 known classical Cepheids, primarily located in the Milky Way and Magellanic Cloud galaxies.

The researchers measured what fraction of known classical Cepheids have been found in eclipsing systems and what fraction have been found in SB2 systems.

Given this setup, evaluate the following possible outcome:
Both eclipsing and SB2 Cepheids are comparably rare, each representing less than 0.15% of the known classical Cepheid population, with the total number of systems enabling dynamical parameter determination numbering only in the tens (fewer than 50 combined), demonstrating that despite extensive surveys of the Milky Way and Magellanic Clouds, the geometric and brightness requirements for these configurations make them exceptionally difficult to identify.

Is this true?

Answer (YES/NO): NO